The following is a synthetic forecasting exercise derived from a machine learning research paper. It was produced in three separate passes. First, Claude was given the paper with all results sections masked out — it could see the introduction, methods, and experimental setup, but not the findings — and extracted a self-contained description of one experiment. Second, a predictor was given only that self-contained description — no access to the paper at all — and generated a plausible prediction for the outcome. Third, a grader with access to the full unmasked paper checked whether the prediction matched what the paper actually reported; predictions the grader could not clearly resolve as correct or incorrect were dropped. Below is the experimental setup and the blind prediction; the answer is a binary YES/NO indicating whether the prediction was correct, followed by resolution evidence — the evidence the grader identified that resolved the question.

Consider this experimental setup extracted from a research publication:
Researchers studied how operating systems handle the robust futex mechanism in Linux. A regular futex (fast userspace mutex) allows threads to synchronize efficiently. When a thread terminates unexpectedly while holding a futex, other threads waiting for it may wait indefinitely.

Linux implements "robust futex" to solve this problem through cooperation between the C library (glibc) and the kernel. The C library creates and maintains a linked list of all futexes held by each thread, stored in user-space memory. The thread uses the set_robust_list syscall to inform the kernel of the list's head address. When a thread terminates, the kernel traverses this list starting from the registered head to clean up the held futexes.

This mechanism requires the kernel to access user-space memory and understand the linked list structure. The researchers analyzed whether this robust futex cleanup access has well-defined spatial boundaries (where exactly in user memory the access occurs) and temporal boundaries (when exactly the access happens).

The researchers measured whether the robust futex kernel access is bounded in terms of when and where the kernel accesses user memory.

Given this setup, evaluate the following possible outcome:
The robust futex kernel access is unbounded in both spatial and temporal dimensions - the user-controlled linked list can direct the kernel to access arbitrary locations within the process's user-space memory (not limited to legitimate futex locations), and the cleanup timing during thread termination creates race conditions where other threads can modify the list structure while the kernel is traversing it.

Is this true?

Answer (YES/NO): NO